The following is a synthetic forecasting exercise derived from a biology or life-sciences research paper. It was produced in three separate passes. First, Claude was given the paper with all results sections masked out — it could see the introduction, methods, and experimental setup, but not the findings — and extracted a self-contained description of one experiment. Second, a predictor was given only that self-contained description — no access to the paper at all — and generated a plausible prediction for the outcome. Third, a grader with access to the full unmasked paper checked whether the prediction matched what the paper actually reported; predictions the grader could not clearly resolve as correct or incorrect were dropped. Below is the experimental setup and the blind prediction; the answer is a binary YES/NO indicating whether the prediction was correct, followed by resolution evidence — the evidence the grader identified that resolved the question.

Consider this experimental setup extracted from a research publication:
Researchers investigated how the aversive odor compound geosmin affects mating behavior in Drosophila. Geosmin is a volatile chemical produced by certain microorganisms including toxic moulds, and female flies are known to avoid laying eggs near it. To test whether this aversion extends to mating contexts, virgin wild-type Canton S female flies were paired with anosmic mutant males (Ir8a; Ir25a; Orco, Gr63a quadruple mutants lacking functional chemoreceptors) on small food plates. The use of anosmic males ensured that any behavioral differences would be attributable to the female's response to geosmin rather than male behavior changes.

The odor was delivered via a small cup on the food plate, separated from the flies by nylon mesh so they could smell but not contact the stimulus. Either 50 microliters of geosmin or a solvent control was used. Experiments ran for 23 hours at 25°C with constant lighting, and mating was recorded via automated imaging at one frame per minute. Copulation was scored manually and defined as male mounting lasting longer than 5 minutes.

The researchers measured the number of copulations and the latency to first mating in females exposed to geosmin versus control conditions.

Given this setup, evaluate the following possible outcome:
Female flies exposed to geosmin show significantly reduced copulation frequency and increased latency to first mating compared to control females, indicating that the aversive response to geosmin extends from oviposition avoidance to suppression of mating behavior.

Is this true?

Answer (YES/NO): NO